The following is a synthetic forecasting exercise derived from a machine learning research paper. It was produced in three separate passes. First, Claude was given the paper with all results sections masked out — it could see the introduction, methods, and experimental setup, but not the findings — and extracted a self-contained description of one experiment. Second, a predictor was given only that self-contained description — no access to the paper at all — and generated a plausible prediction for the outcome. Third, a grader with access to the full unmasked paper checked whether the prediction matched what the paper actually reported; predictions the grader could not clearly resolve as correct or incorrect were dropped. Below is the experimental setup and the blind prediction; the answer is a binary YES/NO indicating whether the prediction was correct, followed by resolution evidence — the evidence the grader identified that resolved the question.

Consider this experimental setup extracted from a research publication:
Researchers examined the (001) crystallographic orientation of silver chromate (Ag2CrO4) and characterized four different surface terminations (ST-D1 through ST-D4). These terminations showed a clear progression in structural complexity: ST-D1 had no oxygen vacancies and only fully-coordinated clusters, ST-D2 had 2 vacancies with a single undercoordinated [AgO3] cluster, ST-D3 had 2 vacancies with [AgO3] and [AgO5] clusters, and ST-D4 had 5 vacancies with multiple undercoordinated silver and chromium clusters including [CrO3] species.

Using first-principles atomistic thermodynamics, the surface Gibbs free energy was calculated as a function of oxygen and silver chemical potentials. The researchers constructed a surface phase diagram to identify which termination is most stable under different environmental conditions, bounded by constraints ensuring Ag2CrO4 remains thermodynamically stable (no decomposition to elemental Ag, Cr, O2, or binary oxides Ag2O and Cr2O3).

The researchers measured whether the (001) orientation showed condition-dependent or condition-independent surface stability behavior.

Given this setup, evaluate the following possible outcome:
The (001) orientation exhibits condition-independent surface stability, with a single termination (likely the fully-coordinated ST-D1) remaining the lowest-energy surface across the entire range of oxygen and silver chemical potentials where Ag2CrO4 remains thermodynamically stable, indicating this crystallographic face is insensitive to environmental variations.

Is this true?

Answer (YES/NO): NO